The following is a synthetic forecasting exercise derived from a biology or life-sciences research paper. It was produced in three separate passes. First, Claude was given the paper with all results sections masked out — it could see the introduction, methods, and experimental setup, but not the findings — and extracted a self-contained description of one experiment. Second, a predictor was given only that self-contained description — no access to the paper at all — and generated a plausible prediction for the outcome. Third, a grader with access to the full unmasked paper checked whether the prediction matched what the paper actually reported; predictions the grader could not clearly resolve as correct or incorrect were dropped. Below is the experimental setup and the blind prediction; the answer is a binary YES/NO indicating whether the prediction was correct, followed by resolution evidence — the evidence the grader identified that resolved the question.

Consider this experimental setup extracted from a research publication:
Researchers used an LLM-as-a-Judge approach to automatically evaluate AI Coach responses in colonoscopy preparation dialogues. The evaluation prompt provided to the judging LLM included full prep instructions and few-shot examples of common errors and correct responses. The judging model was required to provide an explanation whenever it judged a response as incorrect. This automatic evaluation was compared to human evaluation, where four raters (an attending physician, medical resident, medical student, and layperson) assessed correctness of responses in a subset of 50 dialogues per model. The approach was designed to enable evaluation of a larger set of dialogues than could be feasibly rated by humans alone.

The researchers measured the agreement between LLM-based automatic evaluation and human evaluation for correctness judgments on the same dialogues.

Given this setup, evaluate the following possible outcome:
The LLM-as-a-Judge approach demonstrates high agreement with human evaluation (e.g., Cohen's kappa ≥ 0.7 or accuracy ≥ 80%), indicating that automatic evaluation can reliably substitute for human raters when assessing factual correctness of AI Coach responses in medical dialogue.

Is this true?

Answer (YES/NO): NO